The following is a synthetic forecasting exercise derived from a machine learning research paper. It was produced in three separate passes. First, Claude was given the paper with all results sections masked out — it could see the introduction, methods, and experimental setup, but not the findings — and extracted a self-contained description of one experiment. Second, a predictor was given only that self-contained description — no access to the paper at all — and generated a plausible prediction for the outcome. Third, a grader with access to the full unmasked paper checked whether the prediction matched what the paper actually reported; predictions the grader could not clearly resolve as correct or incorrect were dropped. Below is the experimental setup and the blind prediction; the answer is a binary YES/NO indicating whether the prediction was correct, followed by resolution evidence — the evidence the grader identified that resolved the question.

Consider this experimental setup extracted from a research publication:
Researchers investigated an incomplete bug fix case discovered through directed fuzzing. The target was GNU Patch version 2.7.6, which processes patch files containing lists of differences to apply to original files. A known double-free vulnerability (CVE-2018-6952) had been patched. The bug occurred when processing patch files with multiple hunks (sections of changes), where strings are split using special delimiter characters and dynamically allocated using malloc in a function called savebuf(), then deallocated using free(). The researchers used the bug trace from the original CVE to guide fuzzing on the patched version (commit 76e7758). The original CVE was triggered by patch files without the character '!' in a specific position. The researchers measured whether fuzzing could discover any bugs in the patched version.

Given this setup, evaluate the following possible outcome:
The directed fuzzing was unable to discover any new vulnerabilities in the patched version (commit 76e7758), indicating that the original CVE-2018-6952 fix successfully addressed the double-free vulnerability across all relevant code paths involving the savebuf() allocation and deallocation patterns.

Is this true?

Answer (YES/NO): NO